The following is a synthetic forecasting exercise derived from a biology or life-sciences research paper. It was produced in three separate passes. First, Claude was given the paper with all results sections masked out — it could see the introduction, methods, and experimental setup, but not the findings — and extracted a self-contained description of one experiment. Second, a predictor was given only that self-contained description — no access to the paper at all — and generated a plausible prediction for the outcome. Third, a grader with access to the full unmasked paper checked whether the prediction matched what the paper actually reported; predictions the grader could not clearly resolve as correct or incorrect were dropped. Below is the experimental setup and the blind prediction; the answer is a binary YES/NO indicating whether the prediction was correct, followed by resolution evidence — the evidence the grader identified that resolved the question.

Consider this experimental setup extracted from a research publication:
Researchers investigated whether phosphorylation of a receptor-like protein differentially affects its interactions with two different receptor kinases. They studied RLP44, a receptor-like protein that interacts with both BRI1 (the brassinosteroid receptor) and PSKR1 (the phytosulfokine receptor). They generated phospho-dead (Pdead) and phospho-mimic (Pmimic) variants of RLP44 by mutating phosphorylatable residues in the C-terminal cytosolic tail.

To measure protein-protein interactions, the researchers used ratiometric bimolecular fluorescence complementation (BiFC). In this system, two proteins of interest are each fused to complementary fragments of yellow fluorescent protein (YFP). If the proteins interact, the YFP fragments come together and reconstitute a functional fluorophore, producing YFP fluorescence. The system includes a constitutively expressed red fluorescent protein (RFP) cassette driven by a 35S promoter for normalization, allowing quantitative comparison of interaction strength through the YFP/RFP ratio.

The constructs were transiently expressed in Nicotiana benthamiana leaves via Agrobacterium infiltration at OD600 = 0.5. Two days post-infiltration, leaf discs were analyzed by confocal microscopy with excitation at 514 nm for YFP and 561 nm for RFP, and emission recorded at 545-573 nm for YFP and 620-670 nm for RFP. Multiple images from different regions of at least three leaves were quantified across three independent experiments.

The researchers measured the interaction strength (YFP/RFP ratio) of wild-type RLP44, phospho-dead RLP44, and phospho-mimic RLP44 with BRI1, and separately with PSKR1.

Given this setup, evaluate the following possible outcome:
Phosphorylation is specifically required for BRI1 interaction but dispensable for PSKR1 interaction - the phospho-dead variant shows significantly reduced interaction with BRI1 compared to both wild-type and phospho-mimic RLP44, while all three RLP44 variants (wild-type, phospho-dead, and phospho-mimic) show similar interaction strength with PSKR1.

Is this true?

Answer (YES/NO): YES